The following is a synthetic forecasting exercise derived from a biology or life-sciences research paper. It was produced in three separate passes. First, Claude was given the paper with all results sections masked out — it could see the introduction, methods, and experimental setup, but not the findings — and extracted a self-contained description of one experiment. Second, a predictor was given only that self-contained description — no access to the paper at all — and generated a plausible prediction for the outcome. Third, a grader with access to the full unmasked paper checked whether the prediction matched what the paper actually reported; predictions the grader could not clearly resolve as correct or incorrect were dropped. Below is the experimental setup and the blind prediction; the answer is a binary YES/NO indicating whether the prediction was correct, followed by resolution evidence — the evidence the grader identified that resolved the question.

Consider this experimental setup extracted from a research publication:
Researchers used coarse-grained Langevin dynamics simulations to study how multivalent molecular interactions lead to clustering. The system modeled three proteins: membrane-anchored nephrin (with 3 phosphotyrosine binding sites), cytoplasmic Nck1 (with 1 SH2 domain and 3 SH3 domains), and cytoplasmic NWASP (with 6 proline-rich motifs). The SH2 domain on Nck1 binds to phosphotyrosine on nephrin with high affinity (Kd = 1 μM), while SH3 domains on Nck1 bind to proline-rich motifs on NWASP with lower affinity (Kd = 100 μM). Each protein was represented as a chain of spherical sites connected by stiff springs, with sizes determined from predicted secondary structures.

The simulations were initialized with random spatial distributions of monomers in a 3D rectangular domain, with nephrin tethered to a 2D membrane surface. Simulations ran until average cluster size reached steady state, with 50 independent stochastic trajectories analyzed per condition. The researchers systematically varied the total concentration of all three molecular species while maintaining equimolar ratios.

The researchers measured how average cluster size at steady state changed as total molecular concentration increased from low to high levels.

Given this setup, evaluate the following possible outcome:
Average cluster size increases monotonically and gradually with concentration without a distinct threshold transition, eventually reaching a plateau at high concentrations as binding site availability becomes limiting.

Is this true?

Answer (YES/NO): NO